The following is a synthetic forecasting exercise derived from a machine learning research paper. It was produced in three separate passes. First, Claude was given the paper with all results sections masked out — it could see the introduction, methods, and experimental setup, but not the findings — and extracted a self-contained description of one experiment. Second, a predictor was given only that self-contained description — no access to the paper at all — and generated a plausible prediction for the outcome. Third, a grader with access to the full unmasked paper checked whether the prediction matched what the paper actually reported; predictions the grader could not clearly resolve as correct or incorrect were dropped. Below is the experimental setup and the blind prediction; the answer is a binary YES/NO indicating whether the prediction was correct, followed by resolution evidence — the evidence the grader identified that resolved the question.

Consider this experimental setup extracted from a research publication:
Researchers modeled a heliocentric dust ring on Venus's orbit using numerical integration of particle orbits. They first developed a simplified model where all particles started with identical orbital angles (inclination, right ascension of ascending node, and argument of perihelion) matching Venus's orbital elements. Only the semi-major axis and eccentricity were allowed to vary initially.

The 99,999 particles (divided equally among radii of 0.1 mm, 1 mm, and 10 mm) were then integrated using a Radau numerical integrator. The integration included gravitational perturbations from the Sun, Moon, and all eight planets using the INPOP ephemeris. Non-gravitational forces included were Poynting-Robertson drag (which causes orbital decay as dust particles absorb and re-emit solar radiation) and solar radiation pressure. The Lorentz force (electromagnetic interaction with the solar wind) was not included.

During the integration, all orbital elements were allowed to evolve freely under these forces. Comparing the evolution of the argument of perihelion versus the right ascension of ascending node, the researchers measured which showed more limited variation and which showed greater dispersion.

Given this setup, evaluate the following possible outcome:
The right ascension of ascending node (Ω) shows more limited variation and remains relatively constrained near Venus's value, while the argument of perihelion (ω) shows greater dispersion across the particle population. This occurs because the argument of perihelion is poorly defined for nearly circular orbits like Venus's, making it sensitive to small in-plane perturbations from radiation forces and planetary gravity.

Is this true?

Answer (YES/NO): YES